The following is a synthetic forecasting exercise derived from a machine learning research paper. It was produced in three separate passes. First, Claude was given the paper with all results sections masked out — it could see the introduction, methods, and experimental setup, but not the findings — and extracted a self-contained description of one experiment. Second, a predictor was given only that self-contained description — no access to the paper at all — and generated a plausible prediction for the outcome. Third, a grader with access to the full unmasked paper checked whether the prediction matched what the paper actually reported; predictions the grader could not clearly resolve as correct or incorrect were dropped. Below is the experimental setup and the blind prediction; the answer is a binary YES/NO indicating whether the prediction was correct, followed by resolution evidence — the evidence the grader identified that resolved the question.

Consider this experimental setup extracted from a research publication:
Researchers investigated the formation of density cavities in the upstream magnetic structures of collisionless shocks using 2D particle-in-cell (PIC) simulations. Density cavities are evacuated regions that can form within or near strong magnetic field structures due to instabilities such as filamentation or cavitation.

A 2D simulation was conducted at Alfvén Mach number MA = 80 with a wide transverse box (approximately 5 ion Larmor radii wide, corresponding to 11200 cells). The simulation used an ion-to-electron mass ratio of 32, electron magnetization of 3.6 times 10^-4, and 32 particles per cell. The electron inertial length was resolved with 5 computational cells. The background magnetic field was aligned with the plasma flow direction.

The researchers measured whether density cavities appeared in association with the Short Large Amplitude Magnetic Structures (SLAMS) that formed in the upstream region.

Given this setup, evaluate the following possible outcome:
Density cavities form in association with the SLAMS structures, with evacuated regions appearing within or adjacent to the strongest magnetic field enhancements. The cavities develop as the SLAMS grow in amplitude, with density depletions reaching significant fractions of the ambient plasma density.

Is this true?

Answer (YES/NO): YES